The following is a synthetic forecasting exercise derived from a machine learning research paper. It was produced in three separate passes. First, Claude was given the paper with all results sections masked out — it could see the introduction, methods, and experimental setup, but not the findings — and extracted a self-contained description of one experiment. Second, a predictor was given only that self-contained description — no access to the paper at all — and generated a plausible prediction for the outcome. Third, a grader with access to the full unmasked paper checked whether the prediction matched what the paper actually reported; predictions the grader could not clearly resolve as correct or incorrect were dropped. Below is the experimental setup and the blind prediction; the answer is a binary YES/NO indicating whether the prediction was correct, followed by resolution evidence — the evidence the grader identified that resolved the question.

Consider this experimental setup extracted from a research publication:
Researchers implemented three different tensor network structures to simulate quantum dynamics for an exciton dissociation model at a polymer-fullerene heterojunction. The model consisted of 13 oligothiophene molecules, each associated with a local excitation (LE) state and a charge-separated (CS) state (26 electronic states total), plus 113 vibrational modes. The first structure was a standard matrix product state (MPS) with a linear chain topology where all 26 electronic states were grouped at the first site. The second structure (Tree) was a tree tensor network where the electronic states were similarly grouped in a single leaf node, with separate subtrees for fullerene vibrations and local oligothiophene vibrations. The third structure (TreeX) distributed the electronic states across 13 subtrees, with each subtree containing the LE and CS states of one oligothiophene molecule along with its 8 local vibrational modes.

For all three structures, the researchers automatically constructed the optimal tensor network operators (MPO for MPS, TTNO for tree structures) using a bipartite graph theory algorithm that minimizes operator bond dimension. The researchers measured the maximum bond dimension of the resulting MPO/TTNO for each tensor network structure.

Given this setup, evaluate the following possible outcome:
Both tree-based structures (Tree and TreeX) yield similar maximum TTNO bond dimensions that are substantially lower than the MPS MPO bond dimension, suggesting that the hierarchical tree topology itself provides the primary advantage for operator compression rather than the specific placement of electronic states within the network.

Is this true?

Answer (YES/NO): NO